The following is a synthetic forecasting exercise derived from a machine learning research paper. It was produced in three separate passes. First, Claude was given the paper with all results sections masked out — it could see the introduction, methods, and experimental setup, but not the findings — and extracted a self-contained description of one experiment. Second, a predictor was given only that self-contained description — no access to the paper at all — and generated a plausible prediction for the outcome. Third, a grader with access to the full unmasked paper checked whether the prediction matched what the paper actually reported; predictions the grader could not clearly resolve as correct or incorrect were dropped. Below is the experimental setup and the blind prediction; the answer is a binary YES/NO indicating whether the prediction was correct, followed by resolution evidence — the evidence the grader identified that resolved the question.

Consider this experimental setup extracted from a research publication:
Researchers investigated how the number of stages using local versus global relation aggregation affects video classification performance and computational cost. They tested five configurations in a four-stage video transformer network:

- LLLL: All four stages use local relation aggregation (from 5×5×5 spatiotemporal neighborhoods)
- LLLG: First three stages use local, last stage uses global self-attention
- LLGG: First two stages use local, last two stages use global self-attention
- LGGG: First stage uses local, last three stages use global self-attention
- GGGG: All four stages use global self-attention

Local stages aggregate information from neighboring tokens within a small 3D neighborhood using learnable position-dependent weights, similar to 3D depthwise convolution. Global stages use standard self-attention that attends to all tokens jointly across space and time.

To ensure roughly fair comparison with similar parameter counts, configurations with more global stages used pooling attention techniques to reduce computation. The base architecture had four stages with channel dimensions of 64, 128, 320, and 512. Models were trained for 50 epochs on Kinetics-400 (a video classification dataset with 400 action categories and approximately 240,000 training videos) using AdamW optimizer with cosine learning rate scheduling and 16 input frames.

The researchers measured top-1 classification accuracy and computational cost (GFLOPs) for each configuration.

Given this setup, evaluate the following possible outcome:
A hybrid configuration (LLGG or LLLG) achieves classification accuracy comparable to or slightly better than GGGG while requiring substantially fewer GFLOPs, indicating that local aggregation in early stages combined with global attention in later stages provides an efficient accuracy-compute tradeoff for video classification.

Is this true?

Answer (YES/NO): NO